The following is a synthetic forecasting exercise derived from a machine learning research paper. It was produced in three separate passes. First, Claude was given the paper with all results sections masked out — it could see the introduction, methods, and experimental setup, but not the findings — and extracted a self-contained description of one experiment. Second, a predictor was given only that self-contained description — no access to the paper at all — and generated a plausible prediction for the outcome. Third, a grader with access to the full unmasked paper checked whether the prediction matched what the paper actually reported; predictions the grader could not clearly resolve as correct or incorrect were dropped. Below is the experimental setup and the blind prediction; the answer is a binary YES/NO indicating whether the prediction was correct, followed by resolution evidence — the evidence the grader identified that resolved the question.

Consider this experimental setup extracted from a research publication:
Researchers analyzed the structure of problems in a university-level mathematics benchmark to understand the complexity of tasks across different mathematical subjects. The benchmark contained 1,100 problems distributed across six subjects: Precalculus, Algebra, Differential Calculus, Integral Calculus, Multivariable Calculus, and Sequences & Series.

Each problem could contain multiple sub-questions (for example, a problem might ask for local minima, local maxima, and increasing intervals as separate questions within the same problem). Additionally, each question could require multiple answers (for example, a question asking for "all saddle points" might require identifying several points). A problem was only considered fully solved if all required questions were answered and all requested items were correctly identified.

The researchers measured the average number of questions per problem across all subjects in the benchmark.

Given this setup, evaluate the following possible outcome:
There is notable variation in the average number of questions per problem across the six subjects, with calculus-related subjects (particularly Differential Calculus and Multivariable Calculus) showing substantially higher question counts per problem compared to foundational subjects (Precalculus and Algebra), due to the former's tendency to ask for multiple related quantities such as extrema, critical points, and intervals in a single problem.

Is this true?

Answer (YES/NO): NO